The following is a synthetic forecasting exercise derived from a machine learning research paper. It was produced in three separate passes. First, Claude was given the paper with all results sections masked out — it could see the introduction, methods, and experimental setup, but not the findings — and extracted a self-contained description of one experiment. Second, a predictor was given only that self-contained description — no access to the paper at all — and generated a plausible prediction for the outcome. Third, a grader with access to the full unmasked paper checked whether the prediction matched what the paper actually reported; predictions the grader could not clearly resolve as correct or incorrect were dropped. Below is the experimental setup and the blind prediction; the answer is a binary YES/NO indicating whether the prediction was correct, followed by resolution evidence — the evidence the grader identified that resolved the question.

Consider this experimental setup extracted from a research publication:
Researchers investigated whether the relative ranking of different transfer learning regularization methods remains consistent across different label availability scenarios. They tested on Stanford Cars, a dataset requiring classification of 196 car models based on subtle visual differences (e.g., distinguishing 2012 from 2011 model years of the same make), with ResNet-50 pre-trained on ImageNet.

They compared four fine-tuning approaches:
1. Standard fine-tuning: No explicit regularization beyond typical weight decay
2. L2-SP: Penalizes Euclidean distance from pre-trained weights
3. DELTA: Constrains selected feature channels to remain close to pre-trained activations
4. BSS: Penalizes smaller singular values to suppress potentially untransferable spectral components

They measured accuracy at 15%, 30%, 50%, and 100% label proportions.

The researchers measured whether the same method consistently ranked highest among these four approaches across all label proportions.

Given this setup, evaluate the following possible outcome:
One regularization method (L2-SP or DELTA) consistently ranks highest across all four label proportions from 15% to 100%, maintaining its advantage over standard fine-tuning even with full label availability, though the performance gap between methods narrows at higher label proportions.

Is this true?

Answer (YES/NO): NO